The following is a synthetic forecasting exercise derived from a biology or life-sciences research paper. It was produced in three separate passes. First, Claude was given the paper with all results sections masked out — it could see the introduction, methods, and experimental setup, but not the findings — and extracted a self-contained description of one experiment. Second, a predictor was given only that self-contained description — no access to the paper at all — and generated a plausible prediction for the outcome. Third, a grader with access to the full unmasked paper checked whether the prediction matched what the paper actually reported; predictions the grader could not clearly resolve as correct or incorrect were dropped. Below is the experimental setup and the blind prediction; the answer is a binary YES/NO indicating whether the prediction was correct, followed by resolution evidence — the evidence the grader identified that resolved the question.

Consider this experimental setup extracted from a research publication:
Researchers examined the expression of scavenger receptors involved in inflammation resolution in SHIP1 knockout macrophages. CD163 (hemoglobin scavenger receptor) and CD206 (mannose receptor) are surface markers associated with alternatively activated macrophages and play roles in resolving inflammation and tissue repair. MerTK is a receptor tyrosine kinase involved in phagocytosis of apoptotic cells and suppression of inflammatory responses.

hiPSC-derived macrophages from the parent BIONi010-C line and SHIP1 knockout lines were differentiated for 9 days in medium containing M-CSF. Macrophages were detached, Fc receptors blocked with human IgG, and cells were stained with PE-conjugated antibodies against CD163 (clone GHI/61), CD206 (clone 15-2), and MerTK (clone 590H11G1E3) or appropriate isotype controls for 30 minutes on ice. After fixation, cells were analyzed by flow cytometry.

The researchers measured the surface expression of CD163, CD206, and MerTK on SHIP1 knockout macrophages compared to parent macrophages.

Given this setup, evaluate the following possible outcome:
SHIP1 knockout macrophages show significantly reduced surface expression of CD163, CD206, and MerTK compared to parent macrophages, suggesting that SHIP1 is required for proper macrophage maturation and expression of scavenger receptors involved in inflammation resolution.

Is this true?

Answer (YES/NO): NO